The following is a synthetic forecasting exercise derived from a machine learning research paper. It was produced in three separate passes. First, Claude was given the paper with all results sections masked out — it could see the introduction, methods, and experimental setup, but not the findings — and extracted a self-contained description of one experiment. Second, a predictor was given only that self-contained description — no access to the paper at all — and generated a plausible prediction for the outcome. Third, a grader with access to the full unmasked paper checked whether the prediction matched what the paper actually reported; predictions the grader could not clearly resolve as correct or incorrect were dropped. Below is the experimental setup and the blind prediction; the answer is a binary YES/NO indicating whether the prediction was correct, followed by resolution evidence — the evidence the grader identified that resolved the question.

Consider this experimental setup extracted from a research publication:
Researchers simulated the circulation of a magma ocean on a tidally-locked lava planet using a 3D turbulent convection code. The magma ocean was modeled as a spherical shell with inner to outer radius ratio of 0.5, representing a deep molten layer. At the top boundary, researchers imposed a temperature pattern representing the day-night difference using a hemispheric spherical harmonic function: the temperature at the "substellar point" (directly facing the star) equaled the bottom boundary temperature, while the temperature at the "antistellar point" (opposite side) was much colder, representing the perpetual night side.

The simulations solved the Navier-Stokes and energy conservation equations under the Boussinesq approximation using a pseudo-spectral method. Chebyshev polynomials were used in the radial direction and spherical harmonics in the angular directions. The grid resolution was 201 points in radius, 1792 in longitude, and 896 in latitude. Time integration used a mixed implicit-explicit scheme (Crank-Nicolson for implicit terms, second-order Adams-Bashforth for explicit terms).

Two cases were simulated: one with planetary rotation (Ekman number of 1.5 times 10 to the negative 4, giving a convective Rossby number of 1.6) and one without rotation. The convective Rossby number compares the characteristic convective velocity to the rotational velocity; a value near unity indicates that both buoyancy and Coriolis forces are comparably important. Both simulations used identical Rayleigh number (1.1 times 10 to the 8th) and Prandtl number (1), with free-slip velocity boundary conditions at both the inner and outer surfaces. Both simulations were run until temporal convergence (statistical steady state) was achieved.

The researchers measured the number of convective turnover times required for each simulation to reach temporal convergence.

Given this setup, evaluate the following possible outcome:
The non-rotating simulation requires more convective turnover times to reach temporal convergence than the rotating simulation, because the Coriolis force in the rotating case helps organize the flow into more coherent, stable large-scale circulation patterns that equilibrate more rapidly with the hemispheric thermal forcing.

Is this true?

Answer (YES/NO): NO